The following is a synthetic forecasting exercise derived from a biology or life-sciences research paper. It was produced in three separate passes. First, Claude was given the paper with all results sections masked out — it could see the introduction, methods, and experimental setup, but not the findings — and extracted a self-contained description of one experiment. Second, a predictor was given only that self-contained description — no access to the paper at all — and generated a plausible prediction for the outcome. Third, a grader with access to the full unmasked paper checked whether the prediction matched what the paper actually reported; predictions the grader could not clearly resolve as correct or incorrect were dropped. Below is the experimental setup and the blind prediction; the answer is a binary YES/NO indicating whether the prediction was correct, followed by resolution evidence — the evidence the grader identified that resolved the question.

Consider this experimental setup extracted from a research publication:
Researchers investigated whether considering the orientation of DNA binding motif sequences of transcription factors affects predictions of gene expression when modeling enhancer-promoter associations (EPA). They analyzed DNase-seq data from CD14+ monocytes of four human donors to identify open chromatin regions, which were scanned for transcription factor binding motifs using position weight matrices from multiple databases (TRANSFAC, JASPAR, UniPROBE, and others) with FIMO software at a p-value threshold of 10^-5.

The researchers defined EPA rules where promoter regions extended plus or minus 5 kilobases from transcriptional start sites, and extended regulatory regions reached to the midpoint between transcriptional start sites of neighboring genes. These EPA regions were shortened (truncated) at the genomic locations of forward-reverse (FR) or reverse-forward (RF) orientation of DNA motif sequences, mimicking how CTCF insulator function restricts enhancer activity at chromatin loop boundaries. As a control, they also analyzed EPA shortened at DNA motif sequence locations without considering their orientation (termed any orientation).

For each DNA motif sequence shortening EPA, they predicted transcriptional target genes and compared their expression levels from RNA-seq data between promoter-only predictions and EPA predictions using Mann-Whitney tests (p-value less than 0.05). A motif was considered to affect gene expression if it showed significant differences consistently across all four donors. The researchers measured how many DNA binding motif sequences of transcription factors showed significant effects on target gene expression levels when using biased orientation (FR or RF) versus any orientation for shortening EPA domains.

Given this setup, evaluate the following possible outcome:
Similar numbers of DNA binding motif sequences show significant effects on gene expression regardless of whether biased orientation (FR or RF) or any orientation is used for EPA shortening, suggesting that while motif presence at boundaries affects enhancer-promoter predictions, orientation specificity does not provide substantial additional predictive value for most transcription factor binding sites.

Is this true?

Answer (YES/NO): NO